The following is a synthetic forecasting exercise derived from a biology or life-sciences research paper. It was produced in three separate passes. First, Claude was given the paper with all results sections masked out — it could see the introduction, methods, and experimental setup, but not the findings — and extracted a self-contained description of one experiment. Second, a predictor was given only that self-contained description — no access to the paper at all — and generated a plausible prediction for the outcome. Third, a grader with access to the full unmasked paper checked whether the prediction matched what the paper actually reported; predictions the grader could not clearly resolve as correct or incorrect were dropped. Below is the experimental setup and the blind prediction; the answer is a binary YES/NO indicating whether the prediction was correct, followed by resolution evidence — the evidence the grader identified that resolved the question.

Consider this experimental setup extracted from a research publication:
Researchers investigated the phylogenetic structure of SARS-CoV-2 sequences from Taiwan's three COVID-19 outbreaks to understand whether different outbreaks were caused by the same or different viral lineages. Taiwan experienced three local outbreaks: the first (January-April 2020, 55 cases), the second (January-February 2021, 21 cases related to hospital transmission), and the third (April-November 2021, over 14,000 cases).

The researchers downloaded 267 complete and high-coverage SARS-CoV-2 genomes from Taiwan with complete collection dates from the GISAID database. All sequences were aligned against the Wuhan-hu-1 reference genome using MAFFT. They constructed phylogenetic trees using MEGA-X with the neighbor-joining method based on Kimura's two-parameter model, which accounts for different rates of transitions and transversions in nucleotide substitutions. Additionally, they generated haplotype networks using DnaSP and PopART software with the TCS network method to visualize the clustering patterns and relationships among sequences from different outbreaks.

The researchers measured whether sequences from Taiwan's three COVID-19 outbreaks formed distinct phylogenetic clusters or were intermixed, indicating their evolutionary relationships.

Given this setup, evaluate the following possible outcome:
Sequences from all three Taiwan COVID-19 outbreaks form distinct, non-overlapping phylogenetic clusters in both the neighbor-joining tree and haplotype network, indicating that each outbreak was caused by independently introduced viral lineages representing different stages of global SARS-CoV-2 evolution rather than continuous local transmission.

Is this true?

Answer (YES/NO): NO